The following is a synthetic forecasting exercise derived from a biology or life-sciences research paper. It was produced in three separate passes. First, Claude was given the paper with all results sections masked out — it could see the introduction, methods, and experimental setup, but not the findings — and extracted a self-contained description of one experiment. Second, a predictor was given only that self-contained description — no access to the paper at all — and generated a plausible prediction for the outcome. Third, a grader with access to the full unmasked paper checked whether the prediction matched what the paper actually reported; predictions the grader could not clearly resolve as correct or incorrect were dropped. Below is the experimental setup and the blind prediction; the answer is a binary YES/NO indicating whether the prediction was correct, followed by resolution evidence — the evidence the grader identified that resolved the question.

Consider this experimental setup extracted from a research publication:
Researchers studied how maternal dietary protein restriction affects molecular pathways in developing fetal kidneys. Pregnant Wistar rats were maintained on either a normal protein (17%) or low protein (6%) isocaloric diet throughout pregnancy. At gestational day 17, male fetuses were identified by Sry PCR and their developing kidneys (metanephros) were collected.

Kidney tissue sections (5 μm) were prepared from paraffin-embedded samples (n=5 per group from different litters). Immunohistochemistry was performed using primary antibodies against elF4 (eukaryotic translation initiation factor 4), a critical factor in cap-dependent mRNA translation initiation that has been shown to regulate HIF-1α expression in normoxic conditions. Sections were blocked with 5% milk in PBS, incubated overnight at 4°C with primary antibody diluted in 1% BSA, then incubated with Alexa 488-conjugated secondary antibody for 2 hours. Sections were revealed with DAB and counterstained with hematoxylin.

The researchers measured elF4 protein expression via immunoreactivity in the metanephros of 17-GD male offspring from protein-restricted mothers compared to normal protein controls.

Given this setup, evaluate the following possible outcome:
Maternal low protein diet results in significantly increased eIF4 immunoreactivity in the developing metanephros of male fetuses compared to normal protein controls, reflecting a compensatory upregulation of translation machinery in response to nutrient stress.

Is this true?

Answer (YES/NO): NO